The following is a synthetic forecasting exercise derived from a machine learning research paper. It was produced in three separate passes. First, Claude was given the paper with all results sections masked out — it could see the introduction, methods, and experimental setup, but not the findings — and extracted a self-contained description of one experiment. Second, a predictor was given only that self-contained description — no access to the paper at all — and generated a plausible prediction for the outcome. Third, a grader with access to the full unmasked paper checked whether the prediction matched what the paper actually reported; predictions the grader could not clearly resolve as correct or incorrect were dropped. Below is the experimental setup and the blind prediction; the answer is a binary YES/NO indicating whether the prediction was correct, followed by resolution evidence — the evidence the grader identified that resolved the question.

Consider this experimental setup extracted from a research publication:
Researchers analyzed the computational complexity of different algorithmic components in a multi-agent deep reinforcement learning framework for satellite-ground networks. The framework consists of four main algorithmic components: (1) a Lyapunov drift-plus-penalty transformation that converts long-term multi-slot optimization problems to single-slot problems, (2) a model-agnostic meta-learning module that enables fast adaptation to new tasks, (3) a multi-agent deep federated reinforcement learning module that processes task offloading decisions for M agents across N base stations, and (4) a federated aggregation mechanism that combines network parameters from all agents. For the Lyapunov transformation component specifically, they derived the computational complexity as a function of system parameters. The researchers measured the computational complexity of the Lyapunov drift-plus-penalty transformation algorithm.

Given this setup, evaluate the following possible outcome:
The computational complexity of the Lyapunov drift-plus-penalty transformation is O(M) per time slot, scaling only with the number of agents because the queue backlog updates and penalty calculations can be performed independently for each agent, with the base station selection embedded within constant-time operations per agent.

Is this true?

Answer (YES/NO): NO